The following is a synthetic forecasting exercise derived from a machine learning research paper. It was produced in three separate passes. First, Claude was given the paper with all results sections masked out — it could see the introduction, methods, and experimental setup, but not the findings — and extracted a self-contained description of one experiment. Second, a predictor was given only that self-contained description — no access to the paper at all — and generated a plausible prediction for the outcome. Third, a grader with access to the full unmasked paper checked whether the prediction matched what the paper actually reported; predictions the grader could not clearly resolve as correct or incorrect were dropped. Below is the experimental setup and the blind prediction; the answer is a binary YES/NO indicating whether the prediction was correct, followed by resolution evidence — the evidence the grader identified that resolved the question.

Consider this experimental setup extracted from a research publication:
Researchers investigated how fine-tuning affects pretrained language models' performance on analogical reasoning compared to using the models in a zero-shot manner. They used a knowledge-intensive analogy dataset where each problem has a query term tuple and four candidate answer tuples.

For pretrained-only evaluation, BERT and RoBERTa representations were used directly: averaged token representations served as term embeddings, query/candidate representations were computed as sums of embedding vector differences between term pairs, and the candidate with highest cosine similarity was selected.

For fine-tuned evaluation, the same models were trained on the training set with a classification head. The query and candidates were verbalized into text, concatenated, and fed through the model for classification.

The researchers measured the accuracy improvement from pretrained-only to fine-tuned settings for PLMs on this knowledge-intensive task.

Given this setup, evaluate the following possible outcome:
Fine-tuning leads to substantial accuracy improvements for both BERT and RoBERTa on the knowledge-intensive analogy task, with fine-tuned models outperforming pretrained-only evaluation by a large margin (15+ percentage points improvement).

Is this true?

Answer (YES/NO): NO